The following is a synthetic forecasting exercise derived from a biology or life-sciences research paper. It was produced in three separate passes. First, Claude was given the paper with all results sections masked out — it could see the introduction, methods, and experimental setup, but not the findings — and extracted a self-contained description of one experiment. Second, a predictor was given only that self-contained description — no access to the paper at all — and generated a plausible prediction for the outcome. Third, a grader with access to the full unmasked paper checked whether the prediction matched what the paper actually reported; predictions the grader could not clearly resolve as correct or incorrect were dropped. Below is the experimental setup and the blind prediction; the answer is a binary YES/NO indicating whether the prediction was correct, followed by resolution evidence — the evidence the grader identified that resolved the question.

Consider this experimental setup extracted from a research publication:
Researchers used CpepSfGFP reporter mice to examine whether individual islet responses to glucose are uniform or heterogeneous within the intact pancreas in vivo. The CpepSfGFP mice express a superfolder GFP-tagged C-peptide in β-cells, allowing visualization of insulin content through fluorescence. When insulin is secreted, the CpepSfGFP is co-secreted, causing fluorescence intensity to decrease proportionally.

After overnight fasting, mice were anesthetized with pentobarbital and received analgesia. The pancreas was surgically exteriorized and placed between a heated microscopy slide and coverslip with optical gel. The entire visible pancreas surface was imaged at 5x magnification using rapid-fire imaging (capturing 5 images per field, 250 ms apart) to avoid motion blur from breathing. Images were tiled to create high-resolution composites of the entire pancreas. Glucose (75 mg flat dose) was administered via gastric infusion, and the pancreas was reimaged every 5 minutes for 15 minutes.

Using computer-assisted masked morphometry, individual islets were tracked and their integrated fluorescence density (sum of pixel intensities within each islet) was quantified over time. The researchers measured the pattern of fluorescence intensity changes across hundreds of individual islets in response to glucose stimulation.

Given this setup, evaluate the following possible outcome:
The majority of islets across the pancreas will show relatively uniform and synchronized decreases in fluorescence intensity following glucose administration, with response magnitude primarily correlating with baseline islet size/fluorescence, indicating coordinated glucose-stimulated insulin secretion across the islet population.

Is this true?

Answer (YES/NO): NO